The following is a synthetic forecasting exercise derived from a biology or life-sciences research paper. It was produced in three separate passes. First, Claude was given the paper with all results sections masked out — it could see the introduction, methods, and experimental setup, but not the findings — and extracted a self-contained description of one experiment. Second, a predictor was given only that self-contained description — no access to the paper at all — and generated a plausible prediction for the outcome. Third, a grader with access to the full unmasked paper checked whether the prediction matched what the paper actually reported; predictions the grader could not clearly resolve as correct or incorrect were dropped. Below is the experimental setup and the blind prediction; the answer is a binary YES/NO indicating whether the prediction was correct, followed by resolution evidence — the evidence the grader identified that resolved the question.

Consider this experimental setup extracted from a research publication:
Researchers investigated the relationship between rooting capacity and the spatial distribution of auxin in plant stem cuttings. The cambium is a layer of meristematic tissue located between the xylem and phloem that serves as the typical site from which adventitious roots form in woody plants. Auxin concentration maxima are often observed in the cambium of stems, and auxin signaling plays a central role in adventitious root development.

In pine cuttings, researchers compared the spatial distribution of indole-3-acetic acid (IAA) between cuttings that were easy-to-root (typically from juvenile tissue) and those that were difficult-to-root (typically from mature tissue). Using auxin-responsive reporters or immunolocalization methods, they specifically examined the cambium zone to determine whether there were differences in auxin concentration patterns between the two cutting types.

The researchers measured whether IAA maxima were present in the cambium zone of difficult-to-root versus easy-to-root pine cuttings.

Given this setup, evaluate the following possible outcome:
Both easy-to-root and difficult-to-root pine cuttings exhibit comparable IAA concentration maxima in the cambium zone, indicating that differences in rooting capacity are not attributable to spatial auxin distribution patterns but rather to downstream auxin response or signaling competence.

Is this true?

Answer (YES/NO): NO